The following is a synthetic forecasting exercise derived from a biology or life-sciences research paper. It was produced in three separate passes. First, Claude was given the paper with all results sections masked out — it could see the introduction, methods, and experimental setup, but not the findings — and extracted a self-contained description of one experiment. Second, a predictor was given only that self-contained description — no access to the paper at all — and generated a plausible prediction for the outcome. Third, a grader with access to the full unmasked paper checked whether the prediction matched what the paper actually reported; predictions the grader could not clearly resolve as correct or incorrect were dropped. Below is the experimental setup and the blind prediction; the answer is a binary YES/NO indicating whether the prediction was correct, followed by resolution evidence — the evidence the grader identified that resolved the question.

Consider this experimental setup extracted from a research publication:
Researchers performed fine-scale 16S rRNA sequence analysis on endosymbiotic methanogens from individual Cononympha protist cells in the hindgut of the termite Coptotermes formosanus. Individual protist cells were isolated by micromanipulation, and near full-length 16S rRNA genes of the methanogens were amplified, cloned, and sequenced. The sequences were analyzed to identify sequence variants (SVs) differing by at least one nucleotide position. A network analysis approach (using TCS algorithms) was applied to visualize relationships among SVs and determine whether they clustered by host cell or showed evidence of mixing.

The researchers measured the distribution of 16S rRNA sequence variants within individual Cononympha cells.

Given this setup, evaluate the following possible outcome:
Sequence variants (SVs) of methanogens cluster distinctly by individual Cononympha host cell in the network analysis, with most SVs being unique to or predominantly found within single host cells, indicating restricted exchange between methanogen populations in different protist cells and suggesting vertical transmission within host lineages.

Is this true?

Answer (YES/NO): NO